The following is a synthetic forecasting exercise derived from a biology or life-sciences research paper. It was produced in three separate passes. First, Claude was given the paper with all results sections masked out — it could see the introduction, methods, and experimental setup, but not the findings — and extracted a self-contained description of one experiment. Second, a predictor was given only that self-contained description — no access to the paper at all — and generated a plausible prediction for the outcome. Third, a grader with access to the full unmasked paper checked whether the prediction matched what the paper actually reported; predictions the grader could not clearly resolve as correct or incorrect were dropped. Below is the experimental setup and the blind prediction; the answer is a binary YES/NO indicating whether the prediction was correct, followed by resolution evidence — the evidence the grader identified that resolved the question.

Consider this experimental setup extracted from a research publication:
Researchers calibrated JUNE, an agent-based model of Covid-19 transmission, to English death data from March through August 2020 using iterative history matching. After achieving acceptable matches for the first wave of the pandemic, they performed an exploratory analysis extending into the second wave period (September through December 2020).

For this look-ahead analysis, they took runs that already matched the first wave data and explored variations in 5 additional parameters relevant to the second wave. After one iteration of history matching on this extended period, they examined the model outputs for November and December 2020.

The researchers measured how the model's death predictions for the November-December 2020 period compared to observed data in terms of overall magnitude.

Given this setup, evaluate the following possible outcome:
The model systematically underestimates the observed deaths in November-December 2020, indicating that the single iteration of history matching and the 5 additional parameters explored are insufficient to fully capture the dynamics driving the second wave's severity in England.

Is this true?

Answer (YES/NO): NO